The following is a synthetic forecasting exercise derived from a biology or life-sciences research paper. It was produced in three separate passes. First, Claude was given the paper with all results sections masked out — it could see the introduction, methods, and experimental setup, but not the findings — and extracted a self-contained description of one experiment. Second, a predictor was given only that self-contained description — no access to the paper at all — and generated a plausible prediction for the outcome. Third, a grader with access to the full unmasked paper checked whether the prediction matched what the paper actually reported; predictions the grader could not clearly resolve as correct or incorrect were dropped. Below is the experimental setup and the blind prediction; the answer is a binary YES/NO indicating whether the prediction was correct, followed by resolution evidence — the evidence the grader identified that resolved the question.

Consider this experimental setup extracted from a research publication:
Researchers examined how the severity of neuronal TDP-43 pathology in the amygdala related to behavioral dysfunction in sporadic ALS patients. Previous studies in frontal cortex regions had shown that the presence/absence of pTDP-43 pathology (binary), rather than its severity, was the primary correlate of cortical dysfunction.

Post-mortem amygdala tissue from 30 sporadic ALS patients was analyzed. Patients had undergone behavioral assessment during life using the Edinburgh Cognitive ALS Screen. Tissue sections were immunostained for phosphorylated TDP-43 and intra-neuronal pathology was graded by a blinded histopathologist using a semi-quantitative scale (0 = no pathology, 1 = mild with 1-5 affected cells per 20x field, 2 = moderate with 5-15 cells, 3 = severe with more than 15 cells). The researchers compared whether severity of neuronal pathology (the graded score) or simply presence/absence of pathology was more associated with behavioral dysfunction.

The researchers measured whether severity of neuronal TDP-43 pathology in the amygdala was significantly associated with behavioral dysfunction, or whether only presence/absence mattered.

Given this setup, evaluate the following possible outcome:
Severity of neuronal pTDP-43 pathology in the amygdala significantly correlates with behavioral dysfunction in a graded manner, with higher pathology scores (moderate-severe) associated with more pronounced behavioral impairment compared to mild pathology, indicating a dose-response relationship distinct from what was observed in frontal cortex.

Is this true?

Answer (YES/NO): NO